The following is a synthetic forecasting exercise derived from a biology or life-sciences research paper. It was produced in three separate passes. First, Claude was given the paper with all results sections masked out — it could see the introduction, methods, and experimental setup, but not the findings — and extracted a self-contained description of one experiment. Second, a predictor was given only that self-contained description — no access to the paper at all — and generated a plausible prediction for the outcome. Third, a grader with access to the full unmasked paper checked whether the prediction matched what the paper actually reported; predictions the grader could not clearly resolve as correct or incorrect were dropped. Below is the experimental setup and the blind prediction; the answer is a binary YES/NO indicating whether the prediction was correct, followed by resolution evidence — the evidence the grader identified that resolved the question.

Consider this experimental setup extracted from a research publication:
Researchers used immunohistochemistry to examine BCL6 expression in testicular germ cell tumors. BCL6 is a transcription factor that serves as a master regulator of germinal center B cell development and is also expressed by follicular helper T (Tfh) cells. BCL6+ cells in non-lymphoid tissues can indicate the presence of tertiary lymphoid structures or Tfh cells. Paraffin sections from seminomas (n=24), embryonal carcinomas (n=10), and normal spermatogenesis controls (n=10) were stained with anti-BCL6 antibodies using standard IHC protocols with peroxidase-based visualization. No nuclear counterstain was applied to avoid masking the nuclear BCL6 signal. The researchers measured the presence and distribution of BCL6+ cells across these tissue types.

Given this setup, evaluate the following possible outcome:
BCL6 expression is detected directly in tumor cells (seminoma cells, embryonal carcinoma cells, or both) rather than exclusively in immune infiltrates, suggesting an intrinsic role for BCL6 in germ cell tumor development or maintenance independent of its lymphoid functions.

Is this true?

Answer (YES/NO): NO